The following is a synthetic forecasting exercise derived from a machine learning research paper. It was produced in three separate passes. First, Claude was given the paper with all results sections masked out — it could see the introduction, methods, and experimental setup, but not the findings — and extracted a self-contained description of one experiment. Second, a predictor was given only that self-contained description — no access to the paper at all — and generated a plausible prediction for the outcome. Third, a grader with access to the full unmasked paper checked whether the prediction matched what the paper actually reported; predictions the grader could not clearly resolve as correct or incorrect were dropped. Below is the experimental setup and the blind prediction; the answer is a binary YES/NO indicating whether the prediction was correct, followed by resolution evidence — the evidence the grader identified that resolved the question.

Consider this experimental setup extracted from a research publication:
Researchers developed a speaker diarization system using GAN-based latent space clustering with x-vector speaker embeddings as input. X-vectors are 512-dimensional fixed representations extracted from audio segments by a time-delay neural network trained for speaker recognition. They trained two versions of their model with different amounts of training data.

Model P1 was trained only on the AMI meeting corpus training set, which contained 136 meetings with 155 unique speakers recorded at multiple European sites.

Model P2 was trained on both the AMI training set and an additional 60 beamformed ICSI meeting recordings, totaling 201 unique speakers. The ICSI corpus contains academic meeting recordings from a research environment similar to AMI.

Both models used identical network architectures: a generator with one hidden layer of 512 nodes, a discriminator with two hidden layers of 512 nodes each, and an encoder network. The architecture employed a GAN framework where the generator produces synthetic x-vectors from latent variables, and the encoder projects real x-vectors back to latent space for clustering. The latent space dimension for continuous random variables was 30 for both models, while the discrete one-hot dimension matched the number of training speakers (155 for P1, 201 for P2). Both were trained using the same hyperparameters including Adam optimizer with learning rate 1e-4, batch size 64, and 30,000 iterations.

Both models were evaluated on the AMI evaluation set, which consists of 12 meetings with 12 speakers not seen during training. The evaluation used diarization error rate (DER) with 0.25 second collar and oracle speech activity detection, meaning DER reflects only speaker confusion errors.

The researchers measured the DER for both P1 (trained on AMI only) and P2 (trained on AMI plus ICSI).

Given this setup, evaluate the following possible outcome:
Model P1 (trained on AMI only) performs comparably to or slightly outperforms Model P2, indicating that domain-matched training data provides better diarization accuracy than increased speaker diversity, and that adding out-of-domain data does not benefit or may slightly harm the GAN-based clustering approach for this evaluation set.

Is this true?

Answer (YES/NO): YES